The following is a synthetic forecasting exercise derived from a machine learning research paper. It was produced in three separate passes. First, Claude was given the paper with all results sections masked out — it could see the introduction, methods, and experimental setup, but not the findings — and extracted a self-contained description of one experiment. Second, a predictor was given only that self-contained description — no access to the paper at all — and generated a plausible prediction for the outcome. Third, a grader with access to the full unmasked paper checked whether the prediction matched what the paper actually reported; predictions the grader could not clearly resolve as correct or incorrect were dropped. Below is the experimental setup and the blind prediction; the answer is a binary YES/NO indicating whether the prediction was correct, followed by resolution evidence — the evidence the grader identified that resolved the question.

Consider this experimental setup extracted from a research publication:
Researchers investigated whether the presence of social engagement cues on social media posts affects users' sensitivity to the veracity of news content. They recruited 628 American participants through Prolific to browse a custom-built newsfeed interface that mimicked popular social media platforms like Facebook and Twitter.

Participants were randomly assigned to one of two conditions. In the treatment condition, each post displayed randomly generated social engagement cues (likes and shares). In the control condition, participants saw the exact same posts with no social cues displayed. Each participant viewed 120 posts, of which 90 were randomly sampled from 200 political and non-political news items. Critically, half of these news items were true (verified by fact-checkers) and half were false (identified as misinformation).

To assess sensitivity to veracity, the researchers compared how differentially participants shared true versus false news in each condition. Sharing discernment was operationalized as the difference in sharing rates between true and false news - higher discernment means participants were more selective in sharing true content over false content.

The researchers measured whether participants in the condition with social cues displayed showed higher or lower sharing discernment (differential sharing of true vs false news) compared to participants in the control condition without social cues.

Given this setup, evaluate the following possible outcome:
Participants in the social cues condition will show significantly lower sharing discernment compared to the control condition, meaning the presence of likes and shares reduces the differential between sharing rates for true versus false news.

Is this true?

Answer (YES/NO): NO